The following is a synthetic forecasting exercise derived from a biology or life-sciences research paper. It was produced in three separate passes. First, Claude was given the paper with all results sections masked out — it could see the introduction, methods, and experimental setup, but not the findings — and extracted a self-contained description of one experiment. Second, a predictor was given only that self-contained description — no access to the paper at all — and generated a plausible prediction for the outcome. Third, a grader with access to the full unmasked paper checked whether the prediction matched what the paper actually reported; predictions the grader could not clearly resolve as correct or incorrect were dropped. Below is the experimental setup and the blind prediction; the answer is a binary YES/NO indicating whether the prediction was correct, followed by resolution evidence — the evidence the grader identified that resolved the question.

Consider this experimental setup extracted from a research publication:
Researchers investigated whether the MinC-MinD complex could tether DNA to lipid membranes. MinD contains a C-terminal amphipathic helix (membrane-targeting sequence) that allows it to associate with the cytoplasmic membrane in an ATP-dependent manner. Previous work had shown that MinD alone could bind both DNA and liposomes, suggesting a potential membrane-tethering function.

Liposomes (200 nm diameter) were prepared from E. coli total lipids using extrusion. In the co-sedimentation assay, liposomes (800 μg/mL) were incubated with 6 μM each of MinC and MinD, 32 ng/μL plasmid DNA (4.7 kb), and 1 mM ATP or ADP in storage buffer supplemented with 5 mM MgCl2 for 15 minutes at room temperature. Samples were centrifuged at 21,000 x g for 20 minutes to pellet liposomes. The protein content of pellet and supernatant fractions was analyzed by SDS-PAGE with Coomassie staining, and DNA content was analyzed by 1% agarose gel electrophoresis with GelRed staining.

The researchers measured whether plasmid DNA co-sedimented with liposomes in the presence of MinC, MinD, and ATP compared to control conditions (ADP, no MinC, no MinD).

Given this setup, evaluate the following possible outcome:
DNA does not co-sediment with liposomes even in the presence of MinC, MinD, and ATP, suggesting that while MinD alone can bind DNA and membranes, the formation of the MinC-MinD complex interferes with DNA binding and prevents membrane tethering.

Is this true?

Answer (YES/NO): NO